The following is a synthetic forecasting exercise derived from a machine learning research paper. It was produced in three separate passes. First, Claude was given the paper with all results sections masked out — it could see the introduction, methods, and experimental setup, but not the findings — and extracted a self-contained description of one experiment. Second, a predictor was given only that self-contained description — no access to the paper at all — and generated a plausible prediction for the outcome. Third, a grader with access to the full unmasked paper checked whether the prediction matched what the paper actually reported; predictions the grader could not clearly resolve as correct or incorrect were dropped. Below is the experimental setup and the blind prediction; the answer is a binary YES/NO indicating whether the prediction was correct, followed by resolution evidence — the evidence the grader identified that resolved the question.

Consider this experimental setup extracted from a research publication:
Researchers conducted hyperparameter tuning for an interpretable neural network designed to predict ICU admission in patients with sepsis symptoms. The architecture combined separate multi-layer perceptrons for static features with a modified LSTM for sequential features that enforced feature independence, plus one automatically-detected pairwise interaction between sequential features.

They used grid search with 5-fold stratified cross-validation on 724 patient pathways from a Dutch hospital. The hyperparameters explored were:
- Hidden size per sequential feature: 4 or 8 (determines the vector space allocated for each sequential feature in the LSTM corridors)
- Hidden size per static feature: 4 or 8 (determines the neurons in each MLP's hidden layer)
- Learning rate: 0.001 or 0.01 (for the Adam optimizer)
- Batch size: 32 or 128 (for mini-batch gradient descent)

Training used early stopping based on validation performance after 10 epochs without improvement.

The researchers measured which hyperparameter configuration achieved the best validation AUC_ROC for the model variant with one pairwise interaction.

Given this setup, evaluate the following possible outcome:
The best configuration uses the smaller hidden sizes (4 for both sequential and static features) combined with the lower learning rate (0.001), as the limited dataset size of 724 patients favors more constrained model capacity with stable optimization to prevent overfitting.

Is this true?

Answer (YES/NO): NO